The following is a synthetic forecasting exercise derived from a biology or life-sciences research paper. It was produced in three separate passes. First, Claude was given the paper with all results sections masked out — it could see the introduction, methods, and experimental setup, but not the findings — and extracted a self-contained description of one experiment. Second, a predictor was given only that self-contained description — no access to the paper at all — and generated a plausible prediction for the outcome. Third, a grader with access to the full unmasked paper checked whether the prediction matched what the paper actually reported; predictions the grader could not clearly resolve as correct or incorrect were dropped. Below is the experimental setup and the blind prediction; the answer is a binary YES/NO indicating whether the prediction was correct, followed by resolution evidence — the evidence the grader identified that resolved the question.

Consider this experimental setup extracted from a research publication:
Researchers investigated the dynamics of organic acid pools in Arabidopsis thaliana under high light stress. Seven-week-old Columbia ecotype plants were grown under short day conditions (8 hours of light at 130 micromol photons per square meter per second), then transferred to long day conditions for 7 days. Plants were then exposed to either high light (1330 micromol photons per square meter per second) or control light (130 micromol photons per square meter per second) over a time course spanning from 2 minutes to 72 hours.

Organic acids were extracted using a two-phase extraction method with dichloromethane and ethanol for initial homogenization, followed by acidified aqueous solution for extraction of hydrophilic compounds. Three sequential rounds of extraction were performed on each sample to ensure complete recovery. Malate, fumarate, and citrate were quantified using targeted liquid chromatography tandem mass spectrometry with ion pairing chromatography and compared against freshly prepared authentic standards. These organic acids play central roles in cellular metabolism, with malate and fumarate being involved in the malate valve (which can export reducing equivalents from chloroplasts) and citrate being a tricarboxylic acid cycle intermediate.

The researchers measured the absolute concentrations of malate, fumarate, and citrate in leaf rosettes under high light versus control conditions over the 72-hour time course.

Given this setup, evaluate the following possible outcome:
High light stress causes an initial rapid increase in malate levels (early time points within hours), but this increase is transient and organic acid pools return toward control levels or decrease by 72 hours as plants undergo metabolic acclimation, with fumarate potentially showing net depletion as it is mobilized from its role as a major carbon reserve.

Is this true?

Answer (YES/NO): NO